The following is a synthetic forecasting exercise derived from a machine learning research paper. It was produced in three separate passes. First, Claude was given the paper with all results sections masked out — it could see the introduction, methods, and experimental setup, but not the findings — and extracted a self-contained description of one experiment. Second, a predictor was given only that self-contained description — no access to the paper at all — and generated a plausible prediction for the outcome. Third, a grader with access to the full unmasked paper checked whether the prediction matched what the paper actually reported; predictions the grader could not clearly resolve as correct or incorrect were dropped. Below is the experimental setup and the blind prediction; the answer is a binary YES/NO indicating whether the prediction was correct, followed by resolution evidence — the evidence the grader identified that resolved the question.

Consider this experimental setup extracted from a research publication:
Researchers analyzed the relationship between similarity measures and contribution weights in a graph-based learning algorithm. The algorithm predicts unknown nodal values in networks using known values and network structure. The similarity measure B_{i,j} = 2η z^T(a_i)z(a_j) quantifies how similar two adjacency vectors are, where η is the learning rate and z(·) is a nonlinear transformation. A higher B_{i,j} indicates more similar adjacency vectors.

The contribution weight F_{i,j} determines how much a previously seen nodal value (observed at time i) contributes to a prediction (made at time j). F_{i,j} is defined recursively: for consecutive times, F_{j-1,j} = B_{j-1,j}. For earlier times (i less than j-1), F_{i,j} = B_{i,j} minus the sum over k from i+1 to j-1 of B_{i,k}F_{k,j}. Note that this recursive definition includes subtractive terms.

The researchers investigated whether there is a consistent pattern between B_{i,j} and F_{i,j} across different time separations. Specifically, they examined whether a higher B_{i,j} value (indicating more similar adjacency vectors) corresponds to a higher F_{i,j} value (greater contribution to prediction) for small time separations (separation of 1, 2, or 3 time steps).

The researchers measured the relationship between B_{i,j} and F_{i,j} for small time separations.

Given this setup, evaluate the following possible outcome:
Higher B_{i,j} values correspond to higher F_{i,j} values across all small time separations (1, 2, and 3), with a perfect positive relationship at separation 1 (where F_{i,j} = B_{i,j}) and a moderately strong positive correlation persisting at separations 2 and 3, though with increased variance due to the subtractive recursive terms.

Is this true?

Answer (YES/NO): YES